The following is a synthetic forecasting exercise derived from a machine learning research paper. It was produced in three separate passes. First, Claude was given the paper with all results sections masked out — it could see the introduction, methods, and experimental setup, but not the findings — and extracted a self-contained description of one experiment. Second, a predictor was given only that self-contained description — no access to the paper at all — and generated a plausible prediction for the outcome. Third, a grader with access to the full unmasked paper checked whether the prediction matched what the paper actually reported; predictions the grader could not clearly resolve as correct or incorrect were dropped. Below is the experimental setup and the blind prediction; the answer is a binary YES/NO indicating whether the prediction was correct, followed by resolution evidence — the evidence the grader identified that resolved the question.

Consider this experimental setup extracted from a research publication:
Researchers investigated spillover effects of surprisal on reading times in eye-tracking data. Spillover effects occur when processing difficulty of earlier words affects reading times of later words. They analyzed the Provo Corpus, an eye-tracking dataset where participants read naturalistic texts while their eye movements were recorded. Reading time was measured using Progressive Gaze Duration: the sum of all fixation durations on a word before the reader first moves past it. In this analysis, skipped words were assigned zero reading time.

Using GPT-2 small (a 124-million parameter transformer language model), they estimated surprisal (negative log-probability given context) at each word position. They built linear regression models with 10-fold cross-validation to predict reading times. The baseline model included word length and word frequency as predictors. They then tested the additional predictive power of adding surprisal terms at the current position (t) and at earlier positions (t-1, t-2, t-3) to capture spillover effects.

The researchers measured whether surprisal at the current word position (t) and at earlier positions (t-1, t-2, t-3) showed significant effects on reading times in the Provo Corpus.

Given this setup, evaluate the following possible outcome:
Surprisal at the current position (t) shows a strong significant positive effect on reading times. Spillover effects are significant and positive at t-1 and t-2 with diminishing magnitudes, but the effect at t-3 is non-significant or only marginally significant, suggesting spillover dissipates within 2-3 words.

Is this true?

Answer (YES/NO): NO